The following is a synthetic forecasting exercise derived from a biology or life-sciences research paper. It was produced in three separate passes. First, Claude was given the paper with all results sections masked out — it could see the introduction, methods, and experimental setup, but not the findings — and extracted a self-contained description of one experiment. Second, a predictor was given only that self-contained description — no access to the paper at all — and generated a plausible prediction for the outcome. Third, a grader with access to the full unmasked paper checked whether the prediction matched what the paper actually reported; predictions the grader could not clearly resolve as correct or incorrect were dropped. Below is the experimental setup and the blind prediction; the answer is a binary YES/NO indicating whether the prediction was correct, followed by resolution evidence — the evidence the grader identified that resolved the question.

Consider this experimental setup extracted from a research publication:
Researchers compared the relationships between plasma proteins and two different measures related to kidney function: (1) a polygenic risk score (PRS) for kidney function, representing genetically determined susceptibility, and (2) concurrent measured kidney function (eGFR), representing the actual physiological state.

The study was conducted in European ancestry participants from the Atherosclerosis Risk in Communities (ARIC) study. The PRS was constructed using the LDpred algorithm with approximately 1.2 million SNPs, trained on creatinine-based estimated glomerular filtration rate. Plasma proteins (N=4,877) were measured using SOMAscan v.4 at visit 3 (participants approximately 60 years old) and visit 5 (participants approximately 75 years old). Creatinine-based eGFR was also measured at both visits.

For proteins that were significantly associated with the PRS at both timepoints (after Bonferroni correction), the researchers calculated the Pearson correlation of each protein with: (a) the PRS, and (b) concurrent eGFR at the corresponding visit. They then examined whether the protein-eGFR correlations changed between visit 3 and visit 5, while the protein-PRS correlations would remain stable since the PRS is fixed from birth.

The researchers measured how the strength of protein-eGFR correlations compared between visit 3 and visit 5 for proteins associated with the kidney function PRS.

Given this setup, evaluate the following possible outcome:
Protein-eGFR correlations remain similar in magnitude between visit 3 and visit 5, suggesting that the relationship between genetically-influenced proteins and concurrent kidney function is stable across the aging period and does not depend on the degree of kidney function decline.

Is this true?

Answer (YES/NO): NO